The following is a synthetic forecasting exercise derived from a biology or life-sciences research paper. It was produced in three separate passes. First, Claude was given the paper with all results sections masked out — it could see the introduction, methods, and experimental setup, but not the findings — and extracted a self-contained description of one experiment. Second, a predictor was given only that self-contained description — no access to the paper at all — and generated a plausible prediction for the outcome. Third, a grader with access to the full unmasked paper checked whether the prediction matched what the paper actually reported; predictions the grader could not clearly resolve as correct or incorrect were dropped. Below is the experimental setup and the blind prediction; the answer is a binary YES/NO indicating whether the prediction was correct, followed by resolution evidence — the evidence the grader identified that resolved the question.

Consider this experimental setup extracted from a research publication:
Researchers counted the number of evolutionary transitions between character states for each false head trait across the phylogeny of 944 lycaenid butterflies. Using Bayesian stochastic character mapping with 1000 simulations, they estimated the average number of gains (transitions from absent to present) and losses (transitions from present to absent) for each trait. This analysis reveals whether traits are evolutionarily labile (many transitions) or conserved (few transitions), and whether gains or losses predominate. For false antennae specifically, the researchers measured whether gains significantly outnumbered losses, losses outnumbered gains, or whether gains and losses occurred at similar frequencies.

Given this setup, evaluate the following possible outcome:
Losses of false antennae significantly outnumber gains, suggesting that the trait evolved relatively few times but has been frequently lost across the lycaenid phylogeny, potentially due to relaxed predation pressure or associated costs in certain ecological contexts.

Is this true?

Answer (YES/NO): YES